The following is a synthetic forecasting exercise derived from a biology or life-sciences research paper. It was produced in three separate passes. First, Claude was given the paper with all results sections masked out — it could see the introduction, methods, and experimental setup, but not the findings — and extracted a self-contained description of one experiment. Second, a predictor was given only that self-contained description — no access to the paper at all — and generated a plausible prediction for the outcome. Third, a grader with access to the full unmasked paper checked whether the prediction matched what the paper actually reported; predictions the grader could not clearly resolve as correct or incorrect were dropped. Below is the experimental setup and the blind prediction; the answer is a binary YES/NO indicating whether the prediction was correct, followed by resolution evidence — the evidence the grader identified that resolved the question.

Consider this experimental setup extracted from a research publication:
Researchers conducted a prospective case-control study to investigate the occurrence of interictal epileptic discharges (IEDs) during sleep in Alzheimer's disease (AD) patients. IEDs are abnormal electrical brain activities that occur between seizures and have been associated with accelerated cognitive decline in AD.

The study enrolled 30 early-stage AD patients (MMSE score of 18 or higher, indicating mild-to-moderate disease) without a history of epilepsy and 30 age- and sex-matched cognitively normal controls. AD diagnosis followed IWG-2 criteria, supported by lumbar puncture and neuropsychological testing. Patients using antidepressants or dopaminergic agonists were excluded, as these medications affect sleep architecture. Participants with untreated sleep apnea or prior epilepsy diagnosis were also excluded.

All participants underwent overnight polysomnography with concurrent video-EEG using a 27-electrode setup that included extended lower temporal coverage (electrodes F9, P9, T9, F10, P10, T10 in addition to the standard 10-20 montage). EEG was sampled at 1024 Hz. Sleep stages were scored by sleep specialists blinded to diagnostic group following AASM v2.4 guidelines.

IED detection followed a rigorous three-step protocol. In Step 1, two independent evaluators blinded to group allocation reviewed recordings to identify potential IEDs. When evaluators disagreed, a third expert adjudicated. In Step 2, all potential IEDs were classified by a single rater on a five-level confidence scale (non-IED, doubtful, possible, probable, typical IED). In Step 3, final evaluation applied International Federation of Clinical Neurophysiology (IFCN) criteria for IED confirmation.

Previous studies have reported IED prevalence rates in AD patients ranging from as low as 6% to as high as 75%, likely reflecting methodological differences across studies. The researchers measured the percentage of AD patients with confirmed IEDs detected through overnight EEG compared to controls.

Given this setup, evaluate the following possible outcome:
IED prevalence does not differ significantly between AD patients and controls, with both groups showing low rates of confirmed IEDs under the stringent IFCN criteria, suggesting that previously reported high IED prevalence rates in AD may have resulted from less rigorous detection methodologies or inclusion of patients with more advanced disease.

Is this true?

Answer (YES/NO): YES